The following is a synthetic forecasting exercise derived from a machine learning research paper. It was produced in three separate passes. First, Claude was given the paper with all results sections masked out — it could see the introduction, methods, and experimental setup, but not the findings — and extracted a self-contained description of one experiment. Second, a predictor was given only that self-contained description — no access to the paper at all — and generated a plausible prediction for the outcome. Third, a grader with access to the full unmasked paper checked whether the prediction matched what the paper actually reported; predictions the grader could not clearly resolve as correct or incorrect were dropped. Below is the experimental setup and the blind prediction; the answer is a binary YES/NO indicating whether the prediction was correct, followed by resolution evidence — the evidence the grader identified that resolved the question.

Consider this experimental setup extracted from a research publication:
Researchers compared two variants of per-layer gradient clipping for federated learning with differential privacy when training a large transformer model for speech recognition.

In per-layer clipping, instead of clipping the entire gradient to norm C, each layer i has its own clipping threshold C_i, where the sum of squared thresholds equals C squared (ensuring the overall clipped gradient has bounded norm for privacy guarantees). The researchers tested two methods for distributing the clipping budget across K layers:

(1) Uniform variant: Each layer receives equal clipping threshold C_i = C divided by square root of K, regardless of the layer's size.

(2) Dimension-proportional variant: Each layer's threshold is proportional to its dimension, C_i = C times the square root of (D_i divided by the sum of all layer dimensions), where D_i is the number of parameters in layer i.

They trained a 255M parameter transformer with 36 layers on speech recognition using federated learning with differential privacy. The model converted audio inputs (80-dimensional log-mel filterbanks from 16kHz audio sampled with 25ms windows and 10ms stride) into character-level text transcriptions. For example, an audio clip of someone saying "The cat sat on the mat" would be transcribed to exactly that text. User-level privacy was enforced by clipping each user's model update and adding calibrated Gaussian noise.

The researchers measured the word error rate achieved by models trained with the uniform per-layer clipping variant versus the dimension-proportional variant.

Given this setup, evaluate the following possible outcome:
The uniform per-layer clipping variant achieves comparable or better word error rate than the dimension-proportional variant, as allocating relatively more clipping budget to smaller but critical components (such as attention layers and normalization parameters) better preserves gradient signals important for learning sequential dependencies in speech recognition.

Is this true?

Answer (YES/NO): NO